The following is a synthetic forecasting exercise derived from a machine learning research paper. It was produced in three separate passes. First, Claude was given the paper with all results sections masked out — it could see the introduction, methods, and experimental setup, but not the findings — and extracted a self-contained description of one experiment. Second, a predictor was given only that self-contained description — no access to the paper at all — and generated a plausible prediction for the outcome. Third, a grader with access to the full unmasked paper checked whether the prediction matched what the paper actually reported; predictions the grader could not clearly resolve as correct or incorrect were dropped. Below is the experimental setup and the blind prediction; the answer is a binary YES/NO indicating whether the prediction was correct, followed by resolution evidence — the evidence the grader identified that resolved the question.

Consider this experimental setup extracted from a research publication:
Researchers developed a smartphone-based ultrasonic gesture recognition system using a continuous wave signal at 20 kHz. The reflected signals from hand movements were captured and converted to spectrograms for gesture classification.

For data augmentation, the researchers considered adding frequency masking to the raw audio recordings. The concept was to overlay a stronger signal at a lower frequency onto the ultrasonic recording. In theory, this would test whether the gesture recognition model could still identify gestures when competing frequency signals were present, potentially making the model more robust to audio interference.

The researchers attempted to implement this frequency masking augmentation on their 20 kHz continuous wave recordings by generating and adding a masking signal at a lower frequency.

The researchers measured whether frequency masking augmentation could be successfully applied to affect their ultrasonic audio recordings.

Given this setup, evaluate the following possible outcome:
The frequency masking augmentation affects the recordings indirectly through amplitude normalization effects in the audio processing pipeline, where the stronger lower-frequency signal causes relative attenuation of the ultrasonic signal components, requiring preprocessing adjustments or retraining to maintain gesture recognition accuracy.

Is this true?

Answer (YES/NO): NO